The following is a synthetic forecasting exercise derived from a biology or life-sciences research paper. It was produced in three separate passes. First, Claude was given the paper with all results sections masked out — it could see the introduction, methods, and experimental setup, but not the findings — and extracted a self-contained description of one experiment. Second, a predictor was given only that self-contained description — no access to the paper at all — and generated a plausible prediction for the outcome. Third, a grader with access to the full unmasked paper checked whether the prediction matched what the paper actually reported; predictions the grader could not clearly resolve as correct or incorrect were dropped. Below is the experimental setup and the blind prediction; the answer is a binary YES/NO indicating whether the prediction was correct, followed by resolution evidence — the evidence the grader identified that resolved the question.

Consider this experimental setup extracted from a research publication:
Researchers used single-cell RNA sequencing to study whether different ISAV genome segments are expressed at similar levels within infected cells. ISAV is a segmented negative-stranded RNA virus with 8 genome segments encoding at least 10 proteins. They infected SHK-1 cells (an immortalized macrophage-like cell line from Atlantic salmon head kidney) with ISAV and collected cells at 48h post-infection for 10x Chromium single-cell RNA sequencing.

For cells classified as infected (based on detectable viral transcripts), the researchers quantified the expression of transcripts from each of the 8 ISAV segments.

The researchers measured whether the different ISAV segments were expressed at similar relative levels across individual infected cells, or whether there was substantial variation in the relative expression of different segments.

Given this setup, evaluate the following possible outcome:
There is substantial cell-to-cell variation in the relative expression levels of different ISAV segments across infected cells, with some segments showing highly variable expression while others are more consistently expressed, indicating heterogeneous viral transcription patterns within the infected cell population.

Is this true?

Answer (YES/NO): YES